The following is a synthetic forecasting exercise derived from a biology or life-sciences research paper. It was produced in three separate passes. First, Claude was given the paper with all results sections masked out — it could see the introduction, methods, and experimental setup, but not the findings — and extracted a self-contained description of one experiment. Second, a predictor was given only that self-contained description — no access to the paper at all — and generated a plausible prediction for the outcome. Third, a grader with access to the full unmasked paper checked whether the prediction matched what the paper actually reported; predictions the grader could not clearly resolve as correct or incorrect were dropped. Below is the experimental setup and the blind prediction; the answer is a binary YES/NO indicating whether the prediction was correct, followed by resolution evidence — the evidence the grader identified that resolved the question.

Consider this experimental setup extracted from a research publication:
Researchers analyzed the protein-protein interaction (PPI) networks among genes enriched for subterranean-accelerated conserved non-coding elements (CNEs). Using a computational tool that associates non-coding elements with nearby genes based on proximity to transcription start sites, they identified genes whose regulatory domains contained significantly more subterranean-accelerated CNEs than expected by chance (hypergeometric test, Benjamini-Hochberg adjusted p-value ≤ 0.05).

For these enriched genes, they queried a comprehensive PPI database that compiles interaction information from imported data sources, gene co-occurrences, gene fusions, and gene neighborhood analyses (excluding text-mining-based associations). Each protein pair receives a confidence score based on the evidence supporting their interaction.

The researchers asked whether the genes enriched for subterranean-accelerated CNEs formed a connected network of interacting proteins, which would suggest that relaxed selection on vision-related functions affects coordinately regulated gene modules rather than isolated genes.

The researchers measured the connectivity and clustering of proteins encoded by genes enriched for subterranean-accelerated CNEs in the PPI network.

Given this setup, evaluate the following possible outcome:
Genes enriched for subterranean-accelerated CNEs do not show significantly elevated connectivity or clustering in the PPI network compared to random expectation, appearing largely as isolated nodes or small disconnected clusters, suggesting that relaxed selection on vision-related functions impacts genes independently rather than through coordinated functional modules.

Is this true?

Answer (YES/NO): NO